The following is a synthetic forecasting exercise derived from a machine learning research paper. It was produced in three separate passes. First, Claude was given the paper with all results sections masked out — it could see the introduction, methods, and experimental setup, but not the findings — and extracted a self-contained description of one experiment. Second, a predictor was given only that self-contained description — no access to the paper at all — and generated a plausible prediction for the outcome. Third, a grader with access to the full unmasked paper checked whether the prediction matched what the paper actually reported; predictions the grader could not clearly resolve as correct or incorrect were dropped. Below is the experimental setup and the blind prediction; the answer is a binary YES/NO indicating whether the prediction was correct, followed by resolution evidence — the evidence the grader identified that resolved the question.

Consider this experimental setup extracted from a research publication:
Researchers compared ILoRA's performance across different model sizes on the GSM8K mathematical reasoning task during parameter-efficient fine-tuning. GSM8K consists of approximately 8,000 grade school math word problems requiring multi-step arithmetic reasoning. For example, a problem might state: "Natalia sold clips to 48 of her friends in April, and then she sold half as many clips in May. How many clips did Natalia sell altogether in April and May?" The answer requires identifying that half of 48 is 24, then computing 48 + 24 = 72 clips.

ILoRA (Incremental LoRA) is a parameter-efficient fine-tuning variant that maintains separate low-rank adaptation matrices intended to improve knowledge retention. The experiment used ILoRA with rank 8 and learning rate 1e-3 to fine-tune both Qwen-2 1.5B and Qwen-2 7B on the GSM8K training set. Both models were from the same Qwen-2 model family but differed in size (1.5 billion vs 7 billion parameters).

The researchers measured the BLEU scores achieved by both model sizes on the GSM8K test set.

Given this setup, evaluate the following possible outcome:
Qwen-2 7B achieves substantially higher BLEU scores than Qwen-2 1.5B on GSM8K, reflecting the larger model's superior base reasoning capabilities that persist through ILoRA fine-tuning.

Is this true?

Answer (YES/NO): NO